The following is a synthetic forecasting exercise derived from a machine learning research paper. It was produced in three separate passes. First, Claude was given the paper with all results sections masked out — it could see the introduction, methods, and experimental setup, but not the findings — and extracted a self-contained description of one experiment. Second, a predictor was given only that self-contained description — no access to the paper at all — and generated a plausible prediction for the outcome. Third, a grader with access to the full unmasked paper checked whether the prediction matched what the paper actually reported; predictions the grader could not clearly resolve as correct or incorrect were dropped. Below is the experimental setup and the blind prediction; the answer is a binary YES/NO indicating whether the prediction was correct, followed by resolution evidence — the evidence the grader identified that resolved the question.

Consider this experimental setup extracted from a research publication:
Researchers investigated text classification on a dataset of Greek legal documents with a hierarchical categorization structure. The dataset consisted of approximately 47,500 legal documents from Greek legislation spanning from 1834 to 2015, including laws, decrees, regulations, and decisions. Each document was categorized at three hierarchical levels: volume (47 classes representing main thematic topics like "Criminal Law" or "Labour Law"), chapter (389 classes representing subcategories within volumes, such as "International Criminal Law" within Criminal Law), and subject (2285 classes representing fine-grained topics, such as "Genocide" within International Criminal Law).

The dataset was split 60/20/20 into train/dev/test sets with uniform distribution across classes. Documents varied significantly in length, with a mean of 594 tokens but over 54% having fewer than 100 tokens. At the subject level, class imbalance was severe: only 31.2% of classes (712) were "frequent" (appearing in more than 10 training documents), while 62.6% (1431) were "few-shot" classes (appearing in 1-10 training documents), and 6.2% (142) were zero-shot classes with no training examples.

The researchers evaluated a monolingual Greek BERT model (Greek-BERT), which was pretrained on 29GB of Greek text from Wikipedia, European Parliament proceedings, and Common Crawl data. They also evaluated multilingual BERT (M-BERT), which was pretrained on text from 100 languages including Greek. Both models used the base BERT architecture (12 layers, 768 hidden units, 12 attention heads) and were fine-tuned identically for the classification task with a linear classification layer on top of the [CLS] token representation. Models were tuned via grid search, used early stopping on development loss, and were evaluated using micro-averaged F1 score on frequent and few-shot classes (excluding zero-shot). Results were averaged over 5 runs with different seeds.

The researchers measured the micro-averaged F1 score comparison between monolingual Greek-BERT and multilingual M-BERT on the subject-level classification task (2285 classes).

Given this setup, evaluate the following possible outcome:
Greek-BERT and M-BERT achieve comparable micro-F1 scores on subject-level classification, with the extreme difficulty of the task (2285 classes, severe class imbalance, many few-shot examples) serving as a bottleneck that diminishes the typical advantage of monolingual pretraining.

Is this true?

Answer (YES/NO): NO